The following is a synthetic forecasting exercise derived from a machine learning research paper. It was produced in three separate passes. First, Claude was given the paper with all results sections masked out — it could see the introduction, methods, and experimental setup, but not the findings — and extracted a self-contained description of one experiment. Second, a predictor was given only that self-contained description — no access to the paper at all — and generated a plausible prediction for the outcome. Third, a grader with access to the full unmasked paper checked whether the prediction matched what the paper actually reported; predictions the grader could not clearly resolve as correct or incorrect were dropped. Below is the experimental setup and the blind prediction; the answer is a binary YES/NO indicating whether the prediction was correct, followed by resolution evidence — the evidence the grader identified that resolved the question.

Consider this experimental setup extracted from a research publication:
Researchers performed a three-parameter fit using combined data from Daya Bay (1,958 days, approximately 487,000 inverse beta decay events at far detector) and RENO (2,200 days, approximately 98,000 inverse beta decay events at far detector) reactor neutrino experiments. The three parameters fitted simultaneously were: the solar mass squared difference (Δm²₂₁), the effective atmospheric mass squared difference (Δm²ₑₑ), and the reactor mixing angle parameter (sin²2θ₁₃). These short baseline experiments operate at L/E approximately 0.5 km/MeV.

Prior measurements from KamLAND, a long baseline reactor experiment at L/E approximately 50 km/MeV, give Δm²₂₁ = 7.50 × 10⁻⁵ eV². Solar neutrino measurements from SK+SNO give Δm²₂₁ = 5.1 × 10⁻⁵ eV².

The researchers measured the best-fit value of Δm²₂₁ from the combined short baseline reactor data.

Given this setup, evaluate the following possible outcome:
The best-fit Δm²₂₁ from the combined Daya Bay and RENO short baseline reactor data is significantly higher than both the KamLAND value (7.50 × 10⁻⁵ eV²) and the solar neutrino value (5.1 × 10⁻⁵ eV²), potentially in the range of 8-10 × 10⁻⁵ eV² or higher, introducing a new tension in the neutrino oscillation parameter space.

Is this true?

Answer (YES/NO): NO